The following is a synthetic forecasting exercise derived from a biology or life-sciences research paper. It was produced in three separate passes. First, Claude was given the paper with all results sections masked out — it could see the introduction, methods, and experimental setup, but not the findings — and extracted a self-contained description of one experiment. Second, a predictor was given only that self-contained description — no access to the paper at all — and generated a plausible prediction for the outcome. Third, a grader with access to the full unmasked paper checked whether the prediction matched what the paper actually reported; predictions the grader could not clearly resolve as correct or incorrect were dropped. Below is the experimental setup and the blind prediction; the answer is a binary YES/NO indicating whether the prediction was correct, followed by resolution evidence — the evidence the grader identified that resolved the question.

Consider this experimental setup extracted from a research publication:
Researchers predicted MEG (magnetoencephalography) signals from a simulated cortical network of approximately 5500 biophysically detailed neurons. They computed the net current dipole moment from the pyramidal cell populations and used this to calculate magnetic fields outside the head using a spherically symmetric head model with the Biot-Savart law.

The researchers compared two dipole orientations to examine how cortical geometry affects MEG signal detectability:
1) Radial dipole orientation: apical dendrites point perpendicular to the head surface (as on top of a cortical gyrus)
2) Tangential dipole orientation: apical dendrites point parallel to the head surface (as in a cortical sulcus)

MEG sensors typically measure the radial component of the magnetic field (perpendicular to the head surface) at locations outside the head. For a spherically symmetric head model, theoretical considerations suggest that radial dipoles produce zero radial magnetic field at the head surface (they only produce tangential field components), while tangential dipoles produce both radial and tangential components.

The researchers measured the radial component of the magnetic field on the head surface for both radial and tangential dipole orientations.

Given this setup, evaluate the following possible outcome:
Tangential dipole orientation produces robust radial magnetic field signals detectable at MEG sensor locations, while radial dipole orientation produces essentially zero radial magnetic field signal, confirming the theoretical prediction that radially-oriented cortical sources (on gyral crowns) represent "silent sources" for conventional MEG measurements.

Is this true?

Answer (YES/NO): NO